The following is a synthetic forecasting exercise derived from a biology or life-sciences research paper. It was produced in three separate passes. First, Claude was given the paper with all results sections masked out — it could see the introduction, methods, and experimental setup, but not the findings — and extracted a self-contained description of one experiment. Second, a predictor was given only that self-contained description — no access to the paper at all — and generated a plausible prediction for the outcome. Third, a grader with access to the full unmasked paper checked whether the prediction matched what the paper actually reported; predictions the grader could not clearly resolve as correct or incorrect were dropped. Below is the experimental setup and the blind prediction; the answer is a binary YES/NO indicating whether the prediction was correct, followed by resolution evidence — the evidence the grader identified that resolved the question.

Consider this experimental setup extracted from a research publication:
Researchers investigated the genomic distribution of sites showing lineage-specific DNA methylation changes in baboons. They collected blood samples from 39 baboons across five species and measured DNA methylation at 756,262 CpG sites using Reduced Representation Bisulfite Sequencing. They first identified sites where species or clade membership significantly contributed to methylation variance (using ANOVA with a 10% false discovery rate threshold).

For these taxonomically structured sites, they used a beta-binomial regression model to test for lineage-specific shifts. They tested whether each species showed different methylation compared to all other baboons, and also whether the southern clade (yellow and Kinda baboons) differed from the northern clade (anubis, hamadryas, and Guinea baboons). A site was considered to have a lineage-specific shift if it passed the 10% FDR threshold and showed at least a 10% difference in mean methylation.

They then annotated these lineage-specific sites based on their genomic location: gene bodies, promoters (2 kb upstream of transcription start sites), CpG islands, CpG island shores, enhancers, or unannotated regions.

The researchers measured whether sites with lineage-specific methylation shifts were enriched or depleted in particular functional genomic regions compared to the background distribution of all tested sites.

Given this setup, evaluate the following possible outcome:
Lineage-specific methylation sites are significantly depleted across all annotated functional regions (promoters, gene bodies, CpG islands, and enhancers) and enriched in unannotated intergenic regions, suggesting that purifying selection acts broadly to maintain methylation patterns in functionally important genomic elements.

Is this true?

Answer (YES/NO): NO